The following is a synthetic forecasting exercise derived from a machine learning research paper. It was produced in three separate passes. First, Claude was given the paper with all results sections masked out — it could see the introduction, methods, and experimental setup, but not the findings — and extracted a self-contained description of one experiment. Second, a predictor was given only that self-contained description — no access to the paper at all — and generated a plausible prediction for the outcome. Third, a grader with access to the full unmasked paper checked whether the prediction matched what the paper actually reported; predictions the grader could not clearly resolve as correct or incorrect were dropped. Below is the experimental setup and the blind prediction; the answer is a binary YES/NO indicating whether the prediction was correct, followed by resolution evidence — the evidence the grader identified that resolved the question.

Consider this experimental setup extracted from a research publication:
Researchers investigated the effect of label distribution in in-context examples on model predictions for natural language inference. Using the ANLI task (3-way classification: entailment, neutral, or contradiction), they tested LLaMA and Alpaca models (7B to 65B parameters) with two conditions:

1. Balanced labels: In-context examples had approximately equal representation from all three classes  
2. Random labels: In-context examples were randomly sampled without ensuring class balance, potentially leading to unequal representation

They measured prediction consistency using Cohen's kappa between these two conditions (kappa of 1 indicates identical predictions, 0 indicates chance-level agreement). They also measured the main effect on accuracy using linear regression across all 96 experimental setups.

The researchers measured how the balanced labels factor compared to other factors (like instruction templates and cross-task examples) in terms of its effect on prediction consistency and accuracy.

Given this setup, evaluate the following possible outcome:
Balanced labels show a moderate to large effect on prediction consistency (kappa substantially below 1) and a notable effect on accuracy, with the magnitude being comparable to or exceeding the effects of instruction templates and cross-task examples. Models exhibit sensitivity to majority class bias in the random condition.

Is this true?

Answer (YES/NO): NO